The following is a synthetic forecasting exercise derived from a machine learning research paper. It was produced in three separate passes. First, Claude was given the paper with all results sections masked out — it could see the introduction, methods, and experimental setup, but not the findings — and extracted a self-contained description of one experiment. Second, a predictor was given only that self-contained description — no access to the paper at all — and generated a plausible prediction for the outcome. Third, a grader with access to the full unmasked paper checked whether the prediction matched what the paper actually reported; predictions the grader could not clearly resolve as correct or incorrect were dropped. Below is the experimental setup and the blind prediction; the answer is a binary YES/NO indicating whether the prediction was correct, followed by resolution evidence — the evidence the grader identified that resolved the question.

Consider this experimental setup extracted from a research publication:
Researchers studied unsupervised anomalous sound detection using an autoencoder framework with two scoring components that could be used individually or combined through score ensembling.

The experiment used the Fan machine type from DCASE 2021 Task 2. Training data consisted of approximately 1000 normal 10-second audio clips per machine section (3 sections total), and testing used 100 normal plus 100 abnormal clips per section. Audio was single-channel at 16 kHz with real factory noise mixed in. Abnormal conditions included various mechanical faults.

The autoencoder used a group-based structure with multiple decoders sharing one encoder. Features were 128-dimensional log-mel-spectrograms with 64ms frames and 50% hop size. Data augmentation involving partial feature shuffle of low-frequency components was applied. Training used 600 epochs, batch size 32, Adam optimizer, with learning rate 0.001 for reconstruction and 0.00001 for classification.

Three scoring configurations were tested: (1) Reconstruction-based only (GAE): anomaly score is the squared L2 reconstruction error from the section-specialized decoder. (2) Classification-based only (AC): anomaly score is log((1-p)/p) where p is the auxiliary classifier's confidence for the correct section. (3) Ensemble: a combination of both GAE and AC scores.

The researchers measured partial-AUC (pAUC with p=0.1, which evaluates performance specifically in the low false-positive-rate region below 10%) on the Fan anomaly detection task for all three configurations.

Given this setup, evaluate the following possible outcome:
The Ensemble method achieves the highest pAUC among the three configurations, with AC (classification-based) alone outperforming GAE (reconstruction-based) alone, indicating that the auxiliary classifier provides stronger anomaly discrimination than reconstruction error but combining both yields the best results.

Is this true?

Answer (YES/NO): NO